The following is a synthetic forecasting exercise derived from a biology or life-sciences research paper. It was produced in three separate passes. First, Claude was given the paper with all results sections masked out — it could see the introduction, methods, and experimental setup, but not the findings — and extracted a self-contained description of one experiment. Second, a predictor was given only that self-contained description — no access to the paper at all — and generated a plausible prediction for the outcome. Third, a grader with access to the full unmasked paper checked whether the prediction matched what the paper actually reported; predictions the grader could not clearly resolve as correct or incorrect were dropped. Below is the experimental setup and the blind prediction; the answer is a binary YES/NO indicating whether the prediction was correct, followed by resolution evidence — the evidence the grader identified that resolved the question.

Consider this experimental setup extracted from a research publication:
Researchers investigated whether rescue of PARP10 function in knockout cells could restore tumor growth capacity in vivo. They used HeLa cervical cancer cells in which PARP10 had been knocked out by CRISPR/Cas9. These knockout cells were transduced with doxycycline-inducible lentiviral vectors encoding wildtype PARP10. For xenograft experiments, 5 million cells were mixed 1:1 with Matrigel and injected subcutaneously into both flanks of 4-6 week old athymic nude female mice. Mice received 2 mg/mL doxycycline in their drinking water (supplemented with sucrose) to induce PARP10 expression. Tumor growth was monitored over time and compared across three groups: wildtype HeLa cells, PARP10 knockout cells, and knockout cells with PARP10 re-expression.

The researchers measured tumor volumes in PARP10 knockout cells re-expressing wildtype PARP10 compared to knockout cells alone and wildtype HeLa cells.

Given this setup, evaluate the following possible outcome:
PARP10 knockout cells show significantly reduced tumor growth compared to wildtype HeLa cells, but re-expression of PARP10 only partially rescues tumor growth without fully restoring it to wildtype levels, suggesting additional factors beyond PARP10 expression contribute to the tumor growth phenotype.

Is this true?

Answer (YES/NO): NO